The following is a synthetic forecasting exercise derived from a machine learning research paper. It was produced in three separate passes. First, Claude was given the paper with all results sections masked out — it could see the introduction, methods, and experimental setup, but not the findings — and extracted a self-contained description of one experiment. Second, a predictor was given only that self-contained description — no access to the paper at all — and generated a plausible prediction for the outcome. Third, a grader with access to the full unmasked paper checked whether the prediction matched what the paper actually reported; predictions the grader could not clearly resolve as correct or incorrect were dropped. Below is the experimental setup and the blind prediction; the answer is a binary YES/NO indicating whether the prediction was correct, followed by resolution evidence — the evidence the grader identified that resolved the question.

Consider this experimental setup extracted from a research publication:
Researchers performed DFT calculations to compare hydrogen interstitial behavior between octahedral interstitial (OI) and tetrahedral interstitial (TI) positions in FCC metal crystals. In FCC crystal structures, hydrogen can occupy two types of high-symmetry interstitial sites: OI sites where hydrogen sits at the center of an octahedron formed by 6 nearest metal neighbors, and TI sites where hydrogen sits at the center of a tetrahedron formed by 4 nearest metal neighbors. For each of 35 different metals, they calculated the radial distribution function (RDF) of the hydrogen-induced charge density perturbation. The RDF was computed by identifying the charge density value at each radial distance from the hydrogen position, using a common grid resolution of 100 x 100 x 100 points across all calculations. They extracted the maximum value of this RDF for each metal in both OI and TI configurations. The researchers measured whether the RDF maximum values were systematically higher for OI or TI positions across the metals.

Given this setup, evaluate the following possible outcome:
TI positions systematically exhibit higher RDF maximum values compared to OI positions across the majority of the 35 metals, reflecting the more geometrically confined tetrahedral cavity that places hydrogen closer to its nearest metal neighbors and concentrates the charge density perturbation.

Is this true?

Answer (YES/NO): YES